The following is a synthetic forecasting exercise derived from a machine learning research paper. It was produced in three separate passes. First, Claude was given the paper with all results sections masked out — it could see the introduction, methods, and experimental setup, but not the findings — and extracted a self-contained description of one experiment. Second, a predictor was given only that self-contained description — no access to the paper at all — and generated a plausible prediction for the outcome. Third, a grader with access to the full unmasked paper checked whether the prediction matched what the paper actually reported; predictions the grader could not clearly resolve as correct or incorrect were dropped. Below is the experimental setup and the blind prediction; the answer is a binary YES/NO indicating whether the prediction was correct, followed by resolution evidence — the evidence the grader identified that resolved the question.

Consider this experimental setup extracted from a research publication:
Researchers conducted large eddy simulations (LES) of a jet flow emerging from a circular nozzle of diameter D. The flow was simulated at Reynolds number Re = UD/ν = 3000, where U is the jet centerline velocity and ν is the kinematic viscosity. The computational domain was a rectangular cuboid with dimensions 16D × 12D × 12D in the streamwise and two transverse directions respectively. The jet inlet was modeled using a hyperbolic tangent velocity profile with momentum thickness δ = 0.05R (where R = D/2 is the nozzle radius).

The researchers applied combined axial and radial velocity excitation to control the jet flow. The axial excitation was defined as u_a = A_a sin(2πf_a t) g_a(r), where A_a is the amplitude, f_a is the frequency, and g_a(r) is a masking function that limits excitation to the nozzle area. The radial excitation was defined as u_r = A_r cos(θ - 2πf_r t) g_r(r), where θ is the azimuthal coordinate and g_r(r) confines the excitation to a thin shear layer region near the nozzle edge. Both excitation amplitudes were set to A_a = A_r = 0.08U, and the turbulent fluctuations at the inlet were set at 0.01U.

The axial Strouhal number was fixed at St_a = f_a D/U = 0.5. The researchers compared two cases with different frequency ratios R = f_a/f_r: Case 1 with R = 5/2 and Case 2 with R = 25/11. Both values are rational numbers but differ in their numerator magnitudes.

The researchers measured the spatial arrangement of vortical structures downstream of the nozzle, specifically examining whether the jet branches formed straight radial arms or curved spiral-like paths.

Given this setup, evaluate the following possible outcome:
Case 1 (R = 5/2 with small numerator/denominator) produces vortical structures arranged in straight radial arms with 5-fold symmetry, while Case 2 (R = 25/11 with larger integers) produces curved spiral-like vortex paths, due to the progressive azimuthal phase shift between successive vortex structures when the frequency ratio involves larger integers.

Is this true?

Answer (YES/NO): YES